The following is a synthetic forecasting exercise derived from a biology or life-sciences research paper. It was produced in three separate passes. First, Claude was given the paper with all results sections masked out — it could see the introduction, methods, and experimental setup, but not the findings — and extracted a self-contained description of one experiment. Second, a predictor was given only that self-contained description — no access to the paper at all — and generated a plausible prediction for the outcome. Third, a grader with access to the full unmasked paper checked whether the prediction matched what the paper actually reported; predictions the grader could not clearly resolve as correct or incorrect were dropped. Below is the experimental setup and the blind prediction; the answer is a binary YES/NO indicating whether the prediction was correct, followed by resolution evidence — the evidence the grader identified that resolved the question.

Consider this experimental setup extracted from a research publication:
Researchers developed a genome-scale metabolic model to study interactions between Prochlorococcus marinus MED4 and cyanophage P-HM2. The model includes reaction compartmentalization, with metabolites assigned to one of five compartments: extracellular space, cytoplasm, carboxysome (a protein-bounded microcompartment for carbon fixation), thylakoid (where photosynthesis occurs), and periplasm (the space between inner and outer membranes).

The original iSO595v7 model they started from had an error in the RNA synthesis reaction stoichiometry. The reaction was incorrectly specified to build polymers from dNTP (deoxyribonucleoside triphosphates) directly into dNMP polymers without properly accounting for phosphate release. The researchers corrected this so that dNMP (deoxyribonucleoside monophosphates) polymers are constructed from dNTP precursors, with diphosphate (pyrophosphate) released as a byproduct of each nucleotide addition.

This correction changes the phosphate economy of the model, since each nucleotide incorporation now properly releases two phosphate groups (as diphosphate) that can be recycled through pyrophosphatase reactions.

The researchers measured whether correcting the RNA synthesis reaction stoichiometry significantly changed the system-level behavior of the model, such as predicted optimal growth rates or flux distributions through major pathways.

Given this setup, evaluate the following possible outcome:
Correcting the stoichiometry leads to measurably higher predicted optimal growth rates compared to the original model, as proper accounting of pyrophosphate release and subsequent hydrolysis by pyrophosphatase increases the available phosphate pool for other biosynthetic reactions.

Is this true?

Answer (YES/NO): NO